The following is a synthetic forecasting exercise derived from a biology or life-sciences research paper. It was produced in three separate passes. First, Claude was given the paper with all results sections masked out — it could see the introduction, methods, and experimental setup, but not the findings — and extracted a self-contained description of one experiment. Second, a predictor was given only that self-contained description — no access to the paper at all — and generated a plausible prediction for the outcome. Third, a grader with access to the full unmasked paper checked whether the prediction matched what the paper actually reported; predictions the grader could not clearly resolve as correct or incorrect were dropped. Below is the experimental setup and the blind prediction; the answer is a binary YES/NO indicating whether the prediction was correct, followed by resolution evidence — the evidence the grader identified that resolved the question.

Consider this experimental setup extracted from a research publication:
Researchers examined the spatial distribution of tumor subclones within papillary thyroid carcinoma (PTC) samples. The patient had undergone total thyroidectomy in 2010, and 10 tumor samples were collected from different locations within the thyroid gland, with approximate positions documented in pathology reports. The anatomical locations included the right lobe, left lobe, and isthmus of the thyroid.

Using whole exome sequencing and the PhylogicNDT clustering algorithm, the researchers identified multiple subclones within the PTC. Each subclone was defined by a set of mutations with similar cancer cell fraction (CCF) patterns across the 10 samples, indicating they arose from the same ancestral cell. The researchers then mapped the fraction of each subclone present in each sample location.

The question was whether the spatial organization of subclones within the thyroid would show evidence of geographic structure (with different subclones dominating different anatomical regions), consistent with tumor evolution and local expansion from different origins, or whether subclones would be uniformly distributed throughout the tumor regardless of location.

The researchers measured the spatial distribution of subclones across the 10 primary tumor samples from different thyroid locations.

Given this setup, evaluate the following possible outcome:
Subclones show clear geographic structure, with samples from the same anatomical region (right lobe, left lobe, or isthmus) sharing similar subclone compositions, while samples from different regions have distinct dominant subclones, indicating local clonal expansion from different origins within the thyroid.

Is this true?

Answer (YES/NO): YES